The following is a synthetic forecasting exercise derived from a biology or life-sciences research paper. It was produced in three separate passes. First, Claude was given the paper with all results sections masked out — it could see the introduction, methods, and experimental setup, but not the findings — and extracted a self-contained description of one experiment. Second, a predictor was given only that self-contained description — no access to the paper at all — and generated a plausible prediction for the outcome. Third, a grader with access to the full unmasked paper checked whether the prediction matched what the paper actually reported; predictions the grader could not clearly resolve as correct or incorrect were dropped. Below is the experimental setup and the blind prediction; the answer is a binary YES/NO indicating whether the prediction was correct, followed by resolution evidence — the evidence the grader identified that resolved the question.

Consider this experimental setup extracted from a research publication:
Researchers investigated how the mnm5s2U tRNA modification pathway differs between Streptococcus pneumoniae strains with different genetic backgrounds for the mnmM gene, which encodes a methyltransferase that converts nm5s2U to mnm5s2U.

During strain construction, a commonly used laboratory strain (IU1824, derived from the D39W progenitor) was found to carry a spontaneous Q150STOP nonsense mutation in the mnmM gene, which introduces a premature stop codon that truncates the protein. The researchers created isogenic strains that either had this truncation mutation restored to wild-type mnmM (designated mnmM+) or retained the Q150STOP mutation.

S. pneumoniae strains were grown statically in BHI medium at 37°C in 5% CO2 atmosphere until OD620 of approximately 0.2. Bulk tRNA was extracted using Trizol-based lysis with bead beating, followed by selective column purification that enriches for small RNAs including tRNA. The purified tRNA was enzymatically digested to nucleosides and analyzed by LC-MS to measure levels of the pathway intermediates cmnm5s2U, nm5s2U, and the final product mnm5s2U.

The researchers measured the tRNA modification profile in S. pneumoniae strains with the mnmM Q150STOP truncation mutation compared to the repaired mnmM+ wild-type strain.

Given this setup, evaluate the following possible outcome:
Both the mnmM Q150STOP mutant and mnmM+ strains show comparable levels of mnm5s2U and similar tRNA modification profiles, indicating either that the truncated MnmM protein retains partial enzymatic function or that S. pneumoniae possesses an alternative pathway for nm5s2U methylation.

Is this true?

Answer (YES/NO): NO